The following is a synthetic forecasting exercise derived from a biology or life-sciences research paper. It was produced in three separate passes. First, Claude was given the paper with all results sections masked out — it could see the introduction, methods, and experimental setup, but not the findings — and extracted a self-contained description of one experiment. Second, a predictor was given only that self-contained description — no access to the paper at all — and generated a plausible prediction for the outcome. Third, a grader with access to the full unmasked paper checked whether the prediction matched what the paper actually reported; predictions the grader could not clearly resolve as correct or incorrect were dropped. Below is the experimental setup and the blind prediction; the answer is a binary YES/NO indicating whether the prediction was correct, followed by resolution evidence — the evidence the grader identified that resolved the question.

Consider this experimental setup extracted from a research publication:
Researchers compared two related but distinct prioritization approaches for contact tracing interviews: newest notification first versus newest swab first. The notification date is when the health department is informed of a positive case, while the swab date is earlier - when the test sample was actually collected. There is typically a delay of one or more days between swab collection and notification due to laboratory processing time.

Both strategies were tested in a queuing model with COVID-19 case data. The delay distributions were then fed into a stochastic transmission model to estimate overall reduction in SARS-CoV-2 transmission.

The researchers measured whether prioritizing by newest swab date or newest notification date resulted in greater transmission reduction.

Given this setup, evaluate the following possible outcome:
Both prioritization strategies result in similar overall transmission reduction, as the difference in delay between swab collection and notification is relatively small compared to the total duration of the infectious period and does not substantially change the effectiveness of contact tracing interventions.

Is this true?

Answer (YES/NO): NO